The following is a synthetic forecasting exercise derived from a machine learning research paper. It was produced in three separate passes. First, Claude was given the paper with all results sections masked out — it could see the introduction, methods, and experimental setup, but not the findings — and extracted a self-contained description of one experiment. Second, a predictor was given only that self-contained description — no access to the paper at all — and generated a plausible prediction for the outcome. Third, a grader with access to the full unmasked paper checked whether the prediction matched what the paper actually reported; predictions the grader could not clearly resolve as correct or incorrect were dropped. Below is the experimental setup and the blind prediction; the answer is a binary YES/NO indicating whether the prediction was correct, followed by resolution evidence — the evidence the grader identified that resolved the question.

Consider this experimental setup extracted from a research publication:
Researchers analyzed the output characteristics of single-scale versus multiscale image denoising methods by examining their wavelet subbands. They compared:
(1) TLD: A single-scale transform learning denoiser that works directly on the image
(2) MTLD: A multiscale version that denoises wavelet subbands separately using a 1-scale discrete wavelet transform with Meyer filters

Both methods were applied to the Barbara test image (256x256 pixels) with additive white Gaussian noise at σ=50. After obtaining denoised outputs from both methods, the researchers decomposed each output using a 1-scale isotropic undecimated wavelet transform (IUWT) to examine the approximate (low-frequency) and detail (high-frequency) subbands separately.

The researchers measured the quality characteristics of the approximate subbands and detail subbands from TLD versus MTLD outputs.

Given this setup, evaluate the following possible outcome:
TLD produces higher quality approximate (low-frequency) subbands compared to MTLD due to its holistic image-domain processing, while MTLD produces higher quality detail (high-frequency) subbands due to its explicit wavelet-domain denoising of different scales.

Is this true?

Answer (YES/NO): NO